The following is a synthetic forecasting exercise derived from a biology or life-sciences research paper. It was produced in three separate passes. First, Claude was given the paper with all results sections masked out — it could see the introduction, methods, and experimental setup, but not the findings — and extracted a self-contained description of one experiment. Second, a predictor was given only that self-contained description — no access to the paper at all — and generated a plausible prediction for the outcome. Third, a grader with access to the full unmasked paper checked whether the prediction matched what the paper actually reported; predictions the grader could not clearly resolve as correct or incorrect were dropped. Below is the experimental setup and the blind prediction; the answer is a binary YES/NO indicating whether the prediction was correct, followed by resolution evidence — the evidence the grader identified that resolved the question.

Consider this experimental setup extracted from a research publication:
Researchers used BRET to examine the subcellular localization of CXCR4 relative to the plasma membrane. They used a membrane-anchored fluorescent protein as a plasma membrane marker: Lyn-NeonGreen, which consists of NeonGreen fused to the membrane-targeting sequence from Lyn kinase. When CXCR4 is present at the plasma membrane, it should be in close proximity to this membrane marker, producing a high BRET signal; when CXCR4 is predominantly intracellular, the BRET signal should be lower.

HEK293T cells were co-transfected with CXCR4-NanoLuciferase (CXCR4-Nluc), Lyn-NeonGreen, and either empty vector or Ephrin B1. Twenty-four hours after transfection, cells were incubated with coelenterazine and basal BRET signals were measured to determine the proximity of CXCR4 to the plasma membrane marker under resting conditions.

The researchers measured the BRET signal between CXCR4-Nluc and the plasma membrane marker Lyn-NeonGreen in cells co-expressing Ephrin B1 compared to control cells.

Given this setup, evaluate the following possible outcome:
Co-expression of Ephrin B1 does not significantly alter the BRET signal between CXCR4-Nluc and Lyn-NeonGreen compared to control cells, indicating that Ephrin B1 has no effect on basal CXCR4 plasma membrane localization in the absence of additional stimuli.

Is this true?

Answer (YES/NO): NO